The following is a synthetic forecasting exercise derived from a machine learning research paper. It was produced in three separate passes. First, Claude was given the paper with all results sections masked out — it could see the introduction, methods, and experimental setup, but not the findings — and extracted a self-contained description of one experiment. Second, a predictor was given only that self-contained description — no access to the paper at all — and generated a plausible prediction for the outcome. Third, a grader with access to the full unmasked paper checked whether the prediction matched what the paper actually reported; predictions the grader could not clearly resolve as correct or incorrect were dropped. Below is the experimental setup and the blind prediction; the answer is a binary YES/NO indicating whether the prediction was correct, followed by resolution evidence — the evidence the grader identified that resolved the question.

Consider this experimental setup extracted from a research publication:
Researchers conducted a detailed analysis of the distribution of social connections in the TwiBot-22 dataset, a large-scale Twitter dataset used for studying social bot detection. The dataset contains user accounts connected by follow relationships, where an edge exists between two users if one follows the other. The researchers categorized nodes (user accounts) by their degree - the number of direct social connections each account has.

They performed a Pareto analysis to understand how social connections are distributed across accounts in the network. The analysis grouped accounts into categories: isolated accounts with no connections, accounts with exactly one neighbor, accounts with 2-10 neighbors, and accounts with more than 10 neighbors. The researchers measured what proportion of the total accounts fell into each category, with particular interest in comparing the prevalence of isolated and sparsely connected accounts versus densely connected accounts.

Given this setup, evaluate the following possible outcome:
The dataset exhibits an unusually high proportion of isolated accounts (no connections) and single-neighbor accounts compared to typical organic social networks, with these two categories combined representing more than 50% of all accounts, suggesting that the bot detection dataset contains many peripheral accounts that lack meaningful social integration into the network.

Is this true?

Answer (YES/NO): YES